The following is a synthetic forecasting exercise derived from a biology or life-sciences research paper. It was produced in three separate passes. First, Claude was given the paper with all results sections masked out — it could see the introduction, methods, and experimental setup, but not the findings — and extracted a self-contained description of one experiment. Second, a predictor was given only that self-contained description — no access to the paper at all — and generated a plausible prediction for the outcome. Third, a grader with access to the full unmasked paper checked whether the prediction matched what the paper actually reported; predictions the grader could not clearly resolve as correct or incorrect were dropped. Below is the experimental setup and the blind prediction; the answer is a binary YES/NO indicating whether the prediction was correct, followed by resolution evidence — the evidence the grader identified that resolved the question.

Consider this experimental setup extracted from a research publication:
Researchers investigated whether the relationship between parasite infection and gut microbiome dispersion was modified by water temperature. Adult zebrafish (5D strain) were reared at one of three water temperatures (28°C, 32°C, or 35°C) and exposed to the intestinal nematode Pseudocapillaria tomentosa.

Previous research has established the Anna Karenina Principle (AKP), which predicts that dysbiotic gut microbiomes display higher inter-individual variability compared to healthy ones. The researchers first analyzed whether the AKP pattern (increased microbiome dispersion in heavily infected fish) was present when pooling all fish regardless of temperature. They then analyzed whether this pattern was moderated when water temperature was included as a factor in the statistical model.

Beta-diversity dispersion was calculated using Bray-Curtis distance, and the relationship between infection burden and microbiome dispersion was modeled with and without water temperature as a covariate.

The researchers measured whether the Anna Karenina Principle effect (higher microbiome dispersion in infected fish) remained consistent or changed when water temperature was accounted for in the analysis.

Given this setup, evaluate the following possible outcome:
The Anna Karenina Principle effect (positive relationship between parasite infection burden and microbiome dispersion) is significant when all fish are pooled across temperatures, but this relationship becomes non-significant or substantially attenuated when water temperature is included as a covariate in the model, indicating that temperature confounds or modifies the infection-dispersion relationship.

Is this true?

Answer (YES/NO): YES